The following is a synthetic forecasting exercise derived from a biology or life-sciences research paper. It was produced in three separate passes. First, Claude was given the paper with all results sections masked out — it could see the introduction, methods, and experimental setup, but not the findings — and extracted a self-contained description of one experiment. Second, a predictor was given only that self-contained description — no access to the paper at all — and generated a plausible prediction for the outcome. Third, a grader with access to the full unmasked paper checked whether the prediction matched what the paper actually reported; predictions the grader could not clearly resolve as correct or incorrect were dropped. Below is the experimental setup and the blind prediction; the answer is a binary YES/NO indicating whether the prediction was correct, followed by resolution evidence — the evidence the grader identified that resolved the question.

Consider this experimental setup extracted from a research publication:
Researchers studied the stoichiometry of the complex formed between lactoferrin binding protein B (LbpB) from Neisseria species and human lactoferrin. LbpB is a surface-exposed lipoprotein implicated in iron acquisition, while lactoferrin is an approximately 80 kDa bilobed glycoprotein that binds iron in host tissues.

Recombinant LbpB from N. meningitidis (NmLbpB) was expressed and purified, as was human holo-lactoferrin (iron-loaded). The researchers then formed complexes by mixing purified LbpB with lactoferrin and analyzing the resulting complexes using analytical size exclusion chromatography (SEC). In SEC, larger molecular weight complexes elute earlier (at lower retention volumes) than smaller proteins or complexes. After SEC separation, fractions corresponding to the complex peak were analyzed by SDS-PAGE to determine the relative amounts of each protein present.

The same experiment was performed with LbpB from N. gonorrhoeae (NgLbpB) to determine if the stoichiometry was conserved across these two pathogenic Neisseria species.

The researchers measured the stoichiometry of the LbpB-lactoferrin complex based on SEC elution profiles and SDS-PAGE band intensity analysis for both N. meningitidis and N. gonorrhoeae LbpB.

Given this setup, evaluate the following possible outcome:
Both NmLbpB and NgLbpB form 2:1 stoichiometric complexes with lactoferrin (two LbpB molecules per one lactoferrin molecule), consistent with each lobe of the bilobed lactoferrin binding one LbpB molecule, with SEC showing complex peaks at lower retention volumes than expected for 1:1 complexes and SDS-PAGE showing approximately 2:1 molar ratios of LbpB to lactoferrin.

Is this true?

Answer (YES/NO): NO